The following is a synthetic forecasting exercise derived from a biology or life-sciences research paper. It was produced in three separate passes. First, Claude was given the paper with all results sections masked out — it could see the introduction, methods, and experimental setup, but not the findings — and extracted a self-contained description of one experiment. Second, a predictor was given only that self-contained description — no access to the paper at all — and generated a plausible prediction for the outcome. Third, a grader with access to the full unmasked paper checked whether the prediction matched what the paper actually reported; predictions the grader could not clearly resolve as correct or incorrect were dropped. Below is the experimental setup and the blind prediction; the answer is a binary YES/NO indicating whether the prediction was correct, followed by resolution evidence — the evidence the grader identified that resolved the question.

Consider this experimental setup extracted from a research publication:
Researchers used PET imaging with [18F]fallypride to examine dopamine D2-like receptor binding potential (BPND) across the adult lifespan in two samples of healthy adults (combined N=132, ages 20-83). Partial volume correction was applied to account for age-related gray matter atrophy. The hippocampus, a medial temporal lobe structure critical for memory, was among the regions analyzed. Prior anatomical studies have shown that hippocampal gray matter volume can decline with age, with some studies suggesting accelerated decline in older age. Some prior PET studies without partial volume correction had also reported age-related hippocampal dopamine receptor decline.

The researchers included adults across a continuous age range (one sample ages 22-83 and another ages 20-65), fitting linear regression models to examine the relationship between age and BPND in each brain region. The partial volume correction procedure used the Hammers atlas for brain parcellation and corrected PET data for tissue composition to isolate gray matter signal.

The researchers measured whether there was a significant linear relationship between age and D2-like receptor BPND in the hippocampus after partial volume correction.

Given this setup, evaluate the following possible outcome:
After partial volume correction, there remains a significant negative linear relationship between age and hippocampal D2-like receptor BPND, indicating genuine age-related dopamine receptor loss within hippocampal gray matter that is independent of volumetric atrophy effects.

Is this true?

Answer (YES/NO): NO